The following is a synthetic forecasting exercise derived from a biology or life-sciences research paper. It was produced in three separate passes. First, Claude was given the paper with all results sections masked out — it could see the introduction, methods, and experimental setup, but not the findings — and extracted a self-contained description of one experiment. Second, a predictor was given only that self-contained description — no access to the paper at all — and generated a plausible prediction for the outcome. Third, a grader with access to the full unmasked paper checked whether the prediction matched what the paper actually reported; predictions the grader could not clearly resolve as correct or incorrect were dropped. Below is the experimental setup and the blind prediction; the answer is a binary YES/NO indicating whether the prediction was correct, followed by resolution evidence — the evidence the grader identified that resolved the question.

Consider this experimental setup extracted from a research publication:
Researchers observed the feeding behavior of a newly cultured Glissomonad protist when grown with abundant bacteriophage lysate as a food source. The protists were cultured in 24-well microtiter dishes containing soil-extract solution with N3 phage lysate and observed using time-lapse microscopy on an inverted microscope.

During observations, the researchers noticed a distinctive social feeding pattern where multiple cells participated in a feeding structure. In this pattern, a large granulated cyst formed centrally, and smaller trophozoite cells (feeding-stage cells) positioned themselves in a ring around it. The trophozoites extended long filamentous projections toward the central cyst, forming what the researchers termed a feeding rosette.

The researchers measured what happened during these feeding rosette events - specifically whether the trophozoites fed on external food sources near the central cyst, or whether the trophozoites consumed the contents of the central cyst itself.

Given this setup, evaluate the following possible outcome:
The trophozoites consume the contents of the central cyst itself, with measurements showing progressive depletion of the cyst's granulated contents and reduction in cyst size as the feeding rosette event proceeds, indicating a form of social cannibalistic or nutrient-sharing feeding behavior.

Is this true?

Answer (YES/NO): YES